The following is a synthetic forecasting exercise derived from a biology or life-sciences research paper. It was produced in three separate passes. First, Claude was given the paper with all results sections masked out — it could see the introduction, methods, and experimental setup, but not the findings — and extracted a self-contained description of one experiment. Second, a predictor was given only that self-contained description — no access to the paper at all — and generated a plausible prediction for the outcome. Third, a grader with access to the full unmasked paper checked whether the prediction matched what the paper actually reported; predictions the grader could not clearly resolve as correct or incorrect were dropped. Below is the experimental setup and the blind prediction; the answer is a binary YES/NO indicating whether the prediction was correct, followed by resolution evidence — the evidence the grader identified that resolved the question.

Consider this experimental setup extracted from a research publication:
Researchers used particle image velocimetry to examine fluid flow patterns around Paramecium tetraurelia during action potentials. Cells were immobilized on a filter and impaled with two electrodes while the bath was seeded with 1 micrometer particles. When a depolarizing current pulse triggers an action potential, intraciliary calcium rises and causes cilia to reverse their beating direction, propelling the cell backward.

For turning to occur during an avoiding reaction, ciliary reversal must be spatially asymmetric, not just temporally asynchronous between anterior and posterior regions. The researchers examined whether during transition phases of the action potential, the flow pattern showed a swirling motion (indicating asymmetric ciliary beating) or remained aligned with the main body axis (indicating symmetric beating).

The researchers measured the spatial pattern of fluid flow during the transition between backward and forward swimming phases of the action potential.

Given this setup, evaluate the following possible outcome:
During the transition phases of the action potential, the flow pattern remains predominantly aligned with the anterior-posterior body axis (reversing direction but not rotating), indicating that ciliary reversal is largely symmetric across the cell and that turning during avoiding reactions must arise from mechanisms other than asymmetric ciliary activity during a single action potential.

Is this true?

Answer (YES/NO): NO